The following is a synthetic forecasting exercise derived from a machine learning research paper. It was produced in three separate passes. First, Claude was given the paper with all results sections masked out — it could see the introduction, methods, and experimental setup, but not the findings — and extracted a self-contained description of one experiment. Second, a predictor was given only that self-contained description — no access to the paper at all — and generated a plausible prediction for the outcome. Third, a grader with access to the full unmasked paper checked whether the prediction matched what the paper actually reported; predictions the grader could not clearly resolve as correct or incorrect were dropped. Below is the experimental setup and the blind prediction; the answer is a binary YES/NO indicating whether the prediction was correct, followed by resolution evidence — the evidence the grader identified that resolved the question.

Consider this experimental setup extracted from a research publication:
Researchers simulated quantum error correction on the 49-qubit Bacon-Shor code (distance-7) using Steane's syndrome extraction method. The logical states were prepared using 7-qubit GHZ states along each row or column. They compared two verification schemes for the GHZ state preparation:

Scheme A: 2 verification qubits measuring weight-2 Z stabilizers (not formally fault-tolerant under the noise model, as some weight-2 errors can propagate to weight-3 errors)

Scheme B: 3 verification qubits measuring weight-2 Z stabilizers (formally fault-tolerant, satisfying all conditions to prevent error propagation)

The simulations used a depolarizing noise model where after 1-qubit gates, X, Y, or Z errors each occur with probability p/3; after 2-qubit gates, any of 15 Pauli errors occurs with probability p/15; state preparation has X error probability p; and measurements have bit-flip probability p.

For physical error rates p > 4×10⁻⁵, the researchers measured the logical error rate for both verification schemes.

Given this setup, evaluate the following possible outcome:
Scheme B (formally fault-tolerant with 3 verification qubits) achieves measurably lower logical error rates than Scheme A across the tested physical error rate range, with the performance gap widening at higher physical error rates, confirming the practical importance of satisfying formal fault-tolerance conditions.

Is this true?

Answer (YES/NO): NO